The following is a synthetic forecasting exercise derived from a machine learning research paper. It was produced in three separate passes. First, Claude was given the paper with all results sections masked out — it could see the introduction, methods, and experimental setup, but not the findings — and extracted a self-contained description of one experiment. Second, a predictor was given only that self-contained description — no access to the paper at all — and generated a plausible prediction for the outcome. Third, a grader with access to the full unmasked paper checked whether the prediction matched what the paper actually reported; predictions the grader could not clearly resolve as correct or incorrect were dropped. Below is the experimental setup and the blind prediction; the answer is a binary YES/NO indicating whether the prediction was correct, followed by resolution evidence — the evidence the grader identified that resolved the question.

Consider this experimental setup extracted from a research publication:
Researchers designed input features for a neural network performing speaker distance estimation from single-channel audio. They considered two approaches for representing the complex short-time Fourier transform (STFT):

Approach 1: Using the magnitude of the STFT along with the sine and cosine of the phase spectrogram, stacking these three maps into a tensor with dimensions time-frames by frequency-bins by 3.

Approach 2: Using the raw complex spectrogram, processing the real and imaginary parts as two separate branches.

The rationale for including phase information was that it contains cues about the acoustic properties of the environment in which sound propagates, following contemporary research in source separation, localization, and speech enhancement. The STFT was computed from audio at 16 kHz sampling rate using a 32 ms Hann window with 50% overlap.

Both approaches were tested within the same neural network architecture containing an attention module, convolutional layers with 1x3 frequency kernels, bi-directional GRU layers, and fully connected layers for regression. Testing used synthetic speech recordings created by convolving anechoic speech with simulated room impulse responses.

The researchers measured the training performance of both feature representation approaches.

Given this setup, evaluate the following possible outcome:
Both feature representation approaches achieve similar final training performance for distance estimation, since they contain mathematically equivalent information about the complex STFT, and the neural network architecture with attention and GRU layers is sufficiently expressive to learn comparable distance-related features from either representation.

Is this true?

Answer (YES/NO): NO